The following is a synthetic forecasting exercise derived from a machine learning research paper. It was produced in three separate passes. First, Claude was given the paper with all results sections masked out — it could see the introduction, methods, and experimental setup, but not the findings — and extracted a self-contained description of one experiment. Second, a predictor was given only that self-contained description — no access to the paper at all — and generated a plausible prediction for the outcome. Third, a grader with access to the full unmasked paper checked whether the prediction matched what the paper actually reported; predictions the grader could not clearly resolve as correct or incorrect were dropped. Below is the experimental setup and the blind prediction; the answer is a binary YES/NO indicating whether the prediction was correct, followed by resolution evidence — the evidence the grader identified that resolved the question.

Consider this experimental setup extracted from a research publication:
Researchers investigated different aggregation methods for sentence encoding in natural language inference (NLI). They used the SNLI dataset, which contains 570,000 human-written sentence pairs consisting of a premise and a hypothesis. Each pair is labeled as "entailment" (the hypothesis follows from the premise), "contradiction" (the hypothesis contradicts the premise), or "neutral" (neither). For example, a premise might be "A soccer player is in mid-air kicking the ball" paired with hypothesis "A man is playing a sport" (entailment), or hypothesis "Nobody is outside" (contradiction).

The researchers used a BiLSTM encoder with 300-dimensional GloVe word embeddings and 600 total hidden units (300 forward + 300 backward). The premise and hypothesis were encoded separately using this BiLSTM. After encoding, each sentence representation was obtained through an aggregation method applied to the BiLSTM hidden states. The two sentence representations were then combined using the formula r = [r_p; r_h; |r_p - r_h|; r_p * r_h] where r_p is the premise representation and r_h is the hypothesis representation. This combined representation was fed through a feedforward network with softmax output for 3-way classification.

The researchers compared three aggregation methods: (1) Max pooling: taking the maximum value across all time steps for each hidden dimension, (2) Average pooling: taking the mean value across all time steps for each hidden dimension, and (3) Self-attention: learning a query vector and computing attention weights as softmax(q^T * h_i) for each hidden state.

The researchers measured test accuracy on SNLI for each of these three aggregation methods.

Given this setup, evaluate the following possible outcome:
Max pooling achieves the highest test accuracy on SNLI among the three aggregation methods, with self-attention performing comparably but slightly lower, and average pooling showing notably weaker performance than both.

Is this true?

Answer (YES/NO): YES